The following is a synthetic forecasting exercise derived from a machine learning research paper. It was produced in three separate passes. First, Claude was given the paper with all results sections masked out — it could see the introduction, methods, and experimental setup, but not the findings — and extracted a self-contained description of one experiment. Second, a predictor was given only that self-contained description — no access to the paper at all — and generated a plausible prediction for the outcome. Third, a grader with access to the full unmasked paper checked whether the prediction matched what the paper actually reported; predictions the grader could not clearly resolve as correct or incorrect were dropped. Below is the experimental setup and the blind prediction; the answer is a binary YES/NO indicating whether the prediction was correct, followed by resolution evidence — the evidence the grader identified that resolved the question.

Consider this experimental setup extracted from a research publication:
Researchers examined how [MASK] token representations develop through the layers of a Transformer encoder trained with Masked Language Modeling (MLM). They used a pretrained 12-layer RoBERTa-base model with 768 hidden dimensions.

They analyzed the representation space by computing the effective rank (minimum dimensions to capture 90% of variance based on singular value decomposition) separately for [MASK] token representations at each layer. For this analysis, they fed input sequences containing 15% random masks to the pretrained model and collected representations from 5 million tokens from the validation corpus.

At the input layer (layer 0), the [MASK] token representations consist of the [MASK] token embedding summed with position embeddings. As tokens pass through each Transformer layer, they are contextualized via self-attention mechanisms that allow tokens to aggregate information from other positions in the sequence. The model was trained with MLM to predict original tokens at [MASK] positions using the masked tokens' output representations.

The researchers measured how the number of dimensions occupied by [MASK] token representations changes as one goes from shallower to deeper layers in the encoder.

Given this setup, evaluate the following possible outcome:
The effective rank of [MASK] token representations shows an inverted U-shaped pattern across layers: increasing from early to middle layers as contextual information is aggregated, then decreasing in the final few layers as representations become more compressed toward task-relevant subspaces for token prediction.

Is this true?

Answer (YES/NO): NO